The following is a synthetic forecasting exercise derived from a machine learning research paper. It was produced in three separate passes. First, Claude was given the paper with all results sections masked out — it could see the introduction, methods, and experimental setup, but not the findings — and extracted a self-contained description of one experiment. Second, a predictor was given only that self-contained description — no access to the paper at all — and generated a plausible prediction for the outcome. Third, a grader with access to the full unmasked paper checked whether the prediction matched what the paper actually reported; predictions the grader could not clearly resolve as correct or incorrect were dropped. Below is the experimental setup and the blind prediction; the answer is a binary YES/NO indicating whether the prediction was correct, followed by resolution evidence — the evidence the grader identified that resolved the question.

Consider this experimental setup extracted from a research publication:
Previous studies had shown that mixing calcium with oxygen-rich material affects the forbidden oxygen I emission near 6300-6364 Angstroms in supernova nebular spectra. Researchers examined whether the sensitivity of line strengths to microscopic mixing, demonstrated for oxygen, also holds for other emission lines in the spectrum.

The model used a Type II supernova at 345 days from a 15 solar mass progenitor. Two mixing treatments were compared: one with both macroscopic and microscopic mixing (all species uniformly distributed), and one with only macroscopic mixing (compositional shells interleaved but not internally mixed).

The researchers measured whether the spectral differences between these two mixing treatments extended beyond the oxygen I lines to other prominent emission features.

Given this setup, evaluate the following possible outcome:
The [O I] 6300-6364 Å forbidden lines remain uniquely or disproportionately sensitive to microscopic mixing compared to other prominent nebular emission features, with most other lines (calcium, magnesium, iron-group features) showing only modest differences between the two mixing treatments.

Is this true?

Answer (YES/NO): NO